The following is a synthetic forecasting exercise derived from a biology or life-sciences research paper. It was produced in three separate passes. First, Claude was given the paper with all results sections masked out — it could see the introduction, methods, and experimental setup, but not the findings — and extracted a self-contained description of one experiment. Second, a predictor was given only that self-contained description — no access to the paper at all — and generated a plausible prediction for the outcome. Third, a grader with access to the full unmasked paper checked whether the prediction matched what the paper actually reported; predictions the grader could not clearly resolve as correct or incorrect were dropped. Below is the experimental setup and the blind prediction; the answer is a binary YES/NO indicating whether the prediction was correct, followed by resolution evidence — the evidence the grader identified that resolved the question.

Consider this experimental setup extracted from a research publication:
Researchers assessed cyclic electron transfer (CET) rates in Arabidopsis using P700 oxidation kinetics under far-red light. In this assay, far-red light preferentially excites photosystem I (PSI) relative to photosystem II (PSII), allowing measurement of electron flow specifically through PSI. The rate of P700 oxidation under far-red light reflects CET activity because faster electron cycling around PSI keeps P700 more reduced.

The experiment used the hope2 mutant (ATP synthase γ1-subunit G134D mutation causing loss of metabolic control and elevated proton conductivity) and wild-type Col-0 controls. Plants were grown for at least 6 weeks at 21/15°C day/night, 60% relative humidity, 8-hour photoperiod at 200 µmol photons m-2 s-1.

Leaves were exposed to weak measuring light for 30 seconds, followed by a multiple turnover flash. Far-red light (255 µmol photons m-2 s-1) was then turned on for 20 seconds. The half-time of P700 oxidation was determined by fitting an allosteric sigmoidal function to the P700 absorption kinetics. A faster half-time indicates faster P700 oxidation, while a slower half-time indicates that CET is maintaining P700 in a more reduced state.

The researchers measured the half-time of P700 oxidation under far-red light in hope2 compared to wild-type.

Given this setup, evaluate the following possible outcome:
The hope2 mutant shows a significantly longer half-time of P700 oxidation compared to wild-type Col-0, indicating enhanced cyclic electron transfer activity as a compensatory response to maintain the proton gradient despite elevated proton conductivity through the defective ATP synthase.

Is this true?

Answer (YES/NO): YES